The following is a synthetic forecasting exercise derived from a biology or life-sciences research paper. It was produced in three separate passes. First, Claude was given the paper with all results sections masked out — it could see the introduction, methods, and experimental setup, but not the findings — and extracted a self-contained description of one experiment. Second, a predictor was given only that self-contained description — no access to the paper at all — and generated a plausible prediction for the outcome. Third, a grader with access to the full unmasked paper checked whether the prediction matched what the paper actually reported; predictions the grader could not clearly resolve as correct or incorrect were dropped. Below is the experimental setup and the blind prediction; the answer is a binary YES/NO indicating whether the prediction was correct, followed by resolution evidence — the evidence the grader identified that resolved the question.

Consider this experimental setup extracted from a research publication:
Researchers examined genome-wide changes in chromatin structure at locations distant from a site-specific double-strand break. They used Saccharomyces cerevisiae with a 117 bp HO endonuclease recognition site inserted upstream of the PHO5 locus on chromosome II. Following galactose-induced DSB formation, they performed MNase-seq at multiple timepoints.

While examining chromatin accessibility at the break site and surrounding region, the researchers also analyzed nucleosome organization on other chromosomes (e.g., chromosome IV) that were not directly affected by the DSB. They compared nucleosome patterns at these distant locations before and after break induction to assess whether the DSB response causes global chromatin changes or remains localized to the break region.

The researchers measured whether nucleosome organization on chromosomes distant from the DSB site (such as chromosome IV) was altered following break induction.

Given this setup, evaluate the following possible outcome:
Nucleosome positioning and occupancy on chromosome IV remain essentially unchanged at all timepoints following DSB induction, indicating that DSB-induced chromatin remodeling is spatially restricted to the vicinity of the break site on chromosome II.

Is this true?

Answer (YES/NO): YES